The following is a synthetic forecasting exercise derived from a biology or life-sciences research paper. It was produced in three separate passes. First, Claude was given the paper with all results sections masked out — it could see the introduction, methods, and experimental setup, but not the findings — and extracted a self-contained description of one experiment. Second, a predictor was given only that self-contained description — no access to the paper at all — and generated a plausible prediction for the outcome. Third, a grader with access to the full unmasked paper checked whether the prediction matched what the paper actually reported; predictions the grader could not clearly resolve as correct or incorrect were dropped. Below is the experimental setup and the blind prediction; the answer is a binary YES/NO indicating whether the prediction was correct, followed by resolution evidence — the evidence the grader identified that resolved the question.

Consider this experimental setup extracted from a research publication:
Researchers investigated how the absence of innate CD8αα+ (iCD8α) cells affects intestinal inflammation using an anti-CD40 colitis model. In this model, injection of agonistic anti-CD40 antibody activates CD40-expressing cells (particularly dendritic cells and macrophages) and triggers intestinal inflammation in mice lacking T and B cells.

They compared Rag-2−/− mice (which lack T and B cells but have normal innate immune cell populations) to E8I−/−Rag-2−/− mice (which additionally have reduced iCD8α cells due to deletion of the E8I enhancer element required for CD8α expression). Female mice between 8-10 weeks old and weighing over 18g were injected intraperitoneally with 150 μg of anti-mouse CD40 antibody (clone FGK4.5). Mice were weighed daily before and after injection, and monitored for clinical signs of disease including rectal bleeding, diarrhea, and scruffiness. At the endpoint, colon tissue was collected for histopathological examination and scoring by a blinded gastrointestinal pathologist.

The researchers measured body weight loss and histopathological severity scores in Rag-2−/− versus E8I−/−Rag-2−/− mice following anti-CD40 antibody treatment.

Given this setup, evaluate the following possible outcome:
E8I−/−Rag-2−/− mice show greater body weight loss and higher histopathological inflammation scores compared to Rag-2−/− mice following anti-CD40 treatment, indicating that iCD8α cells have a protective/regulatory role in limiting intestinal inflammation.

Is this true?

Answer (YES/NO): NO